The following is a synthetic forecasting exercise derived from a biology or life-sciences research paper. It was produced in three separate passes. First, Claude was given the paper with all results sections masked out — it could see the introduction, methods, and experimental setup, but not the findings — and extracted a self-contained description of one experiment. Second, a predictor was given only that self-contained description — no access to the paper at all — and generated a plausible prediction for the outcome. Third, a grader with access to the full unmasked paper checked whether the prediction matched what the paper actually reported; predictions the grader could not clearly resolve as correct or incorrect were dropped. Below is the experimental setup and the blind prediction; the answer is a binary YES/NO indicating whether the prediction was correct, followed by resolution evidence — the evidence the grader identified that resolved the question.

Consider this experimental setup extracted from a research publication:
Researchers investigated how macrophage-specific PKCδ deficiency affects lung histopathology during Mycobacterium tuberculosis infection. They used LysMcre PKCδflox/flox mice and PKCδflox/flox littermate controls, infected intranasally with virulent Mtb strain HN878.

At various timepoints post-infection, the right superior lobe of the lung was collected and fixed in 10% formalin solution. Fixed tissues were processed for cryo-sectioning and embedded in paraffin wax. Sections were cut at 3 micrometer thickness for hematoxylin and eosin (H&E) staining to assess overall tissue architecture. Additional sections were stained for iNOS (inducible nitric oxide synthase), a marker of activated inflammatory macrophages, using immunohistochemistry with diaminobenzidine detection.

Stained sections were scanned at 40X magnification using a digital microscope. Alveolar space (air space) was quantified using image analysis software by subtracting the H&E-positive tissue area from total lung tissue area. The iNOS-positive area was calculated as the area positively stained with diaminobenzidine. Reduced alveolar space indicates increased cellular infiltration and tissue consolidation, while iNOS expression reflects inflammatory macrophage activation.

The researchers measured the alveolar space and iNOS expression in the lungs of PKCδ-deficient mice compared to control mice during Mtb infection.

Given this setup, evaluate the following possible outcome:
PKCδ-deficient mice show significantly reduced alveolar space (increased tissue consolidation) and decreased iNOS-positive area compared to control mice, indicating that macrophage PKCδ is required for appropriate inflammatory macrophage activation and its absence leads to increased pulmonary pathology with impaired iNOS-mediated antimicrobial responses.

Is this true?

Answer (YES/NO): YES